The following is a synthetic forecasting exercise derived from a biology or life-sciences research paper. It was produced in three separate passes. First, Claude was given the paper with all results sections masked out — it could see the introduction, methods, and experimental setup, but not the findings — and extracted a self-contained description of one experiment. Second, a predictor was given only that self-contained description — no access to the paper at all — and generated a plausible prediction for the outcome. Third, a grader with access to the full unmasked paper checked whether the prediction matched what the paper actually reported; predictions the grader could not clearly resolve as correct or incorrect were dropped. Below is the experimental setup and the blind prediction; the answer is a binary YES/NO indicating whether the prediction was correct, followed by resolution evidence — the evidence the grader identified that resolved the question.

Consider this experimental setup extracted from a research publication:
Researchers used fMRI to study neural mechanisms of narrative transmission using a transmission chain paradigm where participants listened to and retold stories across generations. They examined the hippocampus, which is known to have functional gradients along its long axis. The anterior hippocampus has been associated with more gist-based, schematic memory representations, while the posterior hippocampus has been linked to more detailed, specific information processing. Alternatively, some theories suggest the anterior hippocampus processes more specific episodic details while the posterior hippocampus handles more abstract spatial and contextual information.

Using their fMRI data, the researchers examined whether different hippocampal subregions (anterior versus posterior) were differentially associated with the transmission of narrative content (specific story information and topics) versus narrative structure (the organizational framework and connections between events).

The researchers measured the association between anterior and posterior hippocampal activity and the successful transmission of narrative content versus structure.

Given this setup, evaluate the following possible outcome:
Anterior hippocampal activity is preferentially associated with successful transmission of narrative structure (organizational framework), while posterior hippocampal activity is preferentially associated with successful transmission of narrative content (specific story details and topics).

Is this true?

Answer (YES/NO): NO